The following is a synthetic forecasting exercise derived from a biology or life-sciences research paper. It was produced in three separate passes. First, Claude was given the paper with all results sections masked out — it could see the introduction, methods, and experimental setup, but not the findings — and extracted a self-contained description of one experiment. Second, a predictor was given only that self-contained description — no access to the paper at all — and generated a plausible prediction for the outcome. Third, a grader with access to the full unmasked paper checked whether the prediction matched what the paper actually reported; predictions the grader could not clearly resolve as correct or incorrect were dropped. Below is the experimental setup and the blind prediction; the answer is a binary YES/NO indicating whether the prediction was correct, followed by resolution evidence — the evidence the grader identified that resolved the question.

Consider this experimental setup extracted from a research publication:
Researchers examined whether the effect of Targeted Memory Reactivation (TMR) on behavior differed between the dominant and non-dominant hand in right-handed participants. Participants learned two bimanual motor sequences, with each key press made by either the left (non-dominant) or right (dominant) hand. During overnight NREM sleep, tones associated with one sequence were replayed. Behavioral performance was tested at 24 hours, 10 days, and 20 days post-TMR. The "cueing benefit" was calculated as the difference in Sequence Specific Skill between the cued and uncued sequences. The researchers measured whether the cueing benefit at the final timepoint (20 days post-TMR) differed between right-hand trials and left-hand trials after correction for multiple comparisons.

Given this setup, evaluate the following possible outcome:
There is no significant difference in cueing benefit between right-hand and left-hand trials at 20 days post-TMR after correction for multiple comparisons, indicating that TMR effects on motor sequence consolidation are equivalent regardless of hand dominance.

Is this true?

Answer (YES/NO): NO